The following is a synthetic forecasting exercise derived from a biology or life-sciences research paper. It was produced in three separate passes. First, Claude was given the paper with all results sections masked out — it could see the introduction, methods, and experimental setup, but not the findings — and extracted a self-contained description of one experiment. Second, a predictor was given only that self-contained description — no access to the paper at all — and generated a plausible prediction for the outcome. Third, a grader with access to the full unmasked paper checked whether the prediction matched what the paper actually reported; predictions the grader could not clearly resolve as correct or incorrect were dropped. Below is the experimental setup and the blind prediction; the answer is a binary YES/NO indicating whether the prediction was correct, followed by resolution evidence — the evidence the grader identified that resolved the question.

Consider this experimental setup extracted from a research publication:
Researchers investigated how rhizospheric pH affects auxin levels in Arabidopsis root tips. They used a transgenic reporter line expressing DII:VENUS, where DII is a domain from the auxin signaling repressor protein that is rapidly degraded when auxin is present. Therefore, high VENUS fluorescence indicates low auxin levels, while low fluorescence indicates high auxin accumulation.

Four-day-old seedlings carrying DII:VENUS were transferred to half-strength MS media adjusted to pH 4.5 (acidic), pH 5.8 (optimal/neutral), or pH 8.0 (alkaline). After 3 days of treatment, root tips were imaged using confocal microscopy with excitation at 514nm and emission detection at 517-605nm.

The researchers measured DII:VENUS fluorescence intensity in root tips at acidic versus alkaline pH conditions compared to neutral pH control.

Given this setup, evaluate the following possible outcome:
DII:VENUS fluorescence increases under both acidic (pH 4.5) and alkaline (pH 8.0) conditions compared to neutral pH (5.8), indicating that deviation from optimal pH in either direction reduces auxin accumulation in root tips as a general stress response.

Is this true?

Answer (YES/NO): NO